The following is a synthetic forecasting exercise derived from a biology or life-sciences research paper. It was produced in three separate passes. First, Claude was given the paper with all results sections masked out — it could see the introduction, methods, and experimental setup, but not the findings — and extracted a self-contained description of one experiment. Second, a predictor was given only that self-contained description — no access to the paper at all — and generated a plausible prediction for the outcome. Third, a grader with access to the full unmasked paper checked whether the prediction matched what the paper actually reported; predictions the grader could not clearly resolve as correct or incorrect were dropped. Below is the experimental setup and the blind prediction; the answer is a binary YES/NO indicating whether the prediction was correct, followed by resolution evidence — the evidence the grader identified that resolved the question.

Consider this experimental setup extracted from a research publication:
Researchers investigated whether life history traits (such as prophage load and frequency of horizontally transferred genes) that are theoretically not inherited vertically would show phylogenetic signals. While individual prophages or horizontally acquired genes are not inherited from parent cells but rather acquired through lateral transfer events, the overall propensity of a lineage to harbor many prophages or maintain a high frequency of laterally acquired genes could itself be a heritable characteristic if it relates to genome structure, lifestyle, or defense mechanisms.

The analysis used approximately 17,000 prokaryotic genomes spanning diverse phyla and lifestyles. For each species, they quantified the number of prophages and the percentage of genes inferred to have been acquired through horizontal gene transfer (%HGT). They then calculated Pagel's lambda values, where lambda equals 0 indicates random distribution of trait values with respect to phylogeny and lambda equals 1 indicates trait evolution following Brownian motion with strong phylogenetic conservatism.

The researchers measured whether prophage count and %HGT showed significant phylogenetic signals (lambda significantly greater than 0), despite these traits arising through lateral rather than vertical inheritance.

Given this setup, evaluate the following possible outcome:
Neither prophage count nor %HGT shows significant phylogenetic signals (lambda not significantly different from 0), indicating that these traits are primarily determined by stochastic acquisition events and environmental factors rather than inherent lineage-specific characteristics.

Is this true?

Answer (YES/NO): NO